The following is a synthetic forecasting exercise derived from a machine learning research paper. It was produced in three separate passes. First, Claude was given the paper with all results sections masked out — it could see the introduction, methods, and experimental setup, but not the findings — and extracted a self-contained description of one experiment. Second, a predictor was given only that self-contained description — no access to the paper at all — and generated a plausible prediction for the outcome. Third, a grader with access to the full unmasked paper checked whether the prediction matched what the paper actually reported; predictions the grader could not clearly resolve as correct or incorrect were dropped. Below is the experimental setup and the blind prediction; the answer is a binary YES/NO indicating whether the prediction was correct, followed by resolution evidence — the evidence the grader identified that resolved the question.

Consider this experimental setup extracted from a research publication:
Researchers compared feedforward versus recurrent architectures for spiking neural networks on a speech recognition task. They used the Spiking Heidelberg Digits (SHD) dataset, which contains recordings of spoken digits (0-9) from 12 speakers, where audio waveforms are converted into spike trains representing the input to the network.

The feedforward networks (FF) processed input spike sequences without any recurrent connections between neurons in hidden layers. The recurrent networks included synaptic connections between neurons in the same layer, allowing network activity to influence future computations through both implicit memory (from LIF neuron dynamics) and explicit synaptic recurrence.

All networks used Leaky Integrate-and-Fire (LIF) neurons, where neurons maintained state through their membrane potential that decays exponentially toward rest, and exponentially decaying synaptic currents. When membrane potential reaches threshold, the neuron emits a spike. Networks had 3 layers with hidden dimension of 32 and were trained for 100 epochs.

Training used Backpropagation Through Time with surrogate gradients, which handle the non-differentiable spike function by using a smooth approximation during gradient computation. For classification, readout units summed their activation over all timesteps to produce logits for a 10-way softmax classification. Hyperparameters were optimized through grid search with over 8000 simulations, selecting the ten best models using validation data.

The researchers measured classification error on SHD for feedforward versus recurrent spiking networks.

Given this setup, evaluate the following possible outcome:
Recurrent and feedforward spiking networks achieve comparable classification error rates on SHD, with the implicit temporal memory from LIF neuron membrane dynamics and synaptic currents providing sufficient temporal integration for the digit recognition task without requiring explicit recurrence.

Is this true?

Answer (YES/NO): NO